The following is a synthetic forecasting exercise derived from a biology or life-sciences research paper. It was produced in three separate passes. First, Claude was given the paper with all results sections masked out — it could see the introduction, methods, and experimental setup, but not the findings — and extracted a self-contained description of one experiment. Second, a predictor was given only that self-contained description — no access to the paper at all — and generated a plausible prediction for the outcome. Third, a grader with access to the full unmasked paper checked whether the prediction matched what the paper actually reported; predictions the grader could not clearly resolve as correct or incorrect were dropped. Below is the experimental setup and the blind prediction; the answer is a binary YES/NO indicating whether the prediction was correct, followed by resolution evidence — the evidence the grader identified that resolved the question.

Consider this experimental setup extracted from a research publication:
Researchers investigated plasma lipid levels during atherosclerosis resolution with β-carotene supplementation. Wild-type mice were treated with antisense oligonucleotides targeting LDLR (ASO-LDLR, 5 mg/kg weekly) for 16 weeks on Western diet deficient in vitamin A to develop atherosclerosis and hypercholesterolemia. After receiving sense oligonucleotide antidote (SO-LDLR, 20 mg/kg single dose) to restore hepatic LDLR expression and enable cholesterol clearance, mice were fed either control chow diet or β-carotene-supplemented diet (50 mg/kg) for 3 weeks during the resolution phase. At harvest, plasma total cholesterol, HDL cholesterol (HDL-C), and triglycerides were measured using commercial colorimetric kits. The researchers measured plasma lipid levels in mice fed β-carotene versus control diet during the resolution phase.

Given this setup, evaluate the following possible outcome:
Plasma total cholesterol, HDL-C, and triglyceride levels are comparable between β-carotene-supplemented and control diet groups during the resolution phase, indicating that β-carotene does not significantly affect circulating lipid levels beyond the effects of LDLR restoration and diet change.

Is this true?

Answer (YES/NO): YES